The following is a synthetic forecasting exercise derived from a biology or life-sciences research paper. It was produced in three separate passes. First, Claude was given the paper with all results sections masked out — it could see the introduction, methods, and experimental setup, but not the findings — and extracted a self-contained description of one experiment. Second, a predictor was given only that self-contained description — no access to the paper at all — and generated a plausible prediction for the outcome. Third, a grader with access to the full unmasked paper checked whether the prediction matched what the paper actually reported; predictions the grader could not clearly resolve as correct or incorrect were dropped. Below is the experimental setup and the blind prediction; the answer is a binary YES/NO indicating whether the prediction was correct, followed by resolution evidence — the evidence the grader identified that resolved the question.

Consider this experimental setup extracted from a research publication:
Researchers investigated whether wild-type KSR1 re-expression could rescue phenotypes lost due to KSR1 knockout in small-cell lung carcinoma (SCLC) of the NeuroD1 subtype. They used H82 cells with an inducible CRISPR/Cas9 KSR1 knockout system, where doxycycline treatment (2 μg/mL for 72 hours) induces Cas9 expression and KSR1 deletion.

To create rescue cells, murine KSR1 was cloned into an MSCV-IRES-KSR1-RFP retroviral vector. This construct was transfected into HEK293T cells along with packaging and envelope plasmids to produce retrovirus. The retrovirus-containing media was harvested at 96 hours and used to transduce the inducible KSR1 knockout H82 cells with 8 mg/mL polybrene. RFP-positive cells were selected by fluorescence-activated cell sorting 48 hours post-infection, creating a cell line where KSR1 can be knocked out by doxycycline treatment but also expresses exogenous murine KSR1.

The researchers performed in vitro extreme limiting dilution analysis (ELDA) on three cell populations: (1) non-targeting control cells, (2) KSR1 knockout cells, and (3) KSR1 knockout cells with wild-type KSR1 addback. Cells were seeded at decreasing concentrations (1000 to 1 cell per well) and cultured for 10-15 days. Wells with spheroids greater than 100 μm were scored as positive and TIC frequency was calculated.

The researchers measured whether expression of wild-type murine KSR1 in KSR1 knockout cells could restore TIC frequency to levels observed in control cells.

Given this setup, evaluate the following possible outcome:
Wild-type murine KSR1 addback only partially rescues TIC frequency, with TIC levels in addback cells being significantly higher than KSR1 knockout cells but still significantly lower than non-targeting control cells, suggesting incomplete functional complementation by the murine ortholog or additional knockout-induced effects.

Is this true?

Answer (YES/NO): NO